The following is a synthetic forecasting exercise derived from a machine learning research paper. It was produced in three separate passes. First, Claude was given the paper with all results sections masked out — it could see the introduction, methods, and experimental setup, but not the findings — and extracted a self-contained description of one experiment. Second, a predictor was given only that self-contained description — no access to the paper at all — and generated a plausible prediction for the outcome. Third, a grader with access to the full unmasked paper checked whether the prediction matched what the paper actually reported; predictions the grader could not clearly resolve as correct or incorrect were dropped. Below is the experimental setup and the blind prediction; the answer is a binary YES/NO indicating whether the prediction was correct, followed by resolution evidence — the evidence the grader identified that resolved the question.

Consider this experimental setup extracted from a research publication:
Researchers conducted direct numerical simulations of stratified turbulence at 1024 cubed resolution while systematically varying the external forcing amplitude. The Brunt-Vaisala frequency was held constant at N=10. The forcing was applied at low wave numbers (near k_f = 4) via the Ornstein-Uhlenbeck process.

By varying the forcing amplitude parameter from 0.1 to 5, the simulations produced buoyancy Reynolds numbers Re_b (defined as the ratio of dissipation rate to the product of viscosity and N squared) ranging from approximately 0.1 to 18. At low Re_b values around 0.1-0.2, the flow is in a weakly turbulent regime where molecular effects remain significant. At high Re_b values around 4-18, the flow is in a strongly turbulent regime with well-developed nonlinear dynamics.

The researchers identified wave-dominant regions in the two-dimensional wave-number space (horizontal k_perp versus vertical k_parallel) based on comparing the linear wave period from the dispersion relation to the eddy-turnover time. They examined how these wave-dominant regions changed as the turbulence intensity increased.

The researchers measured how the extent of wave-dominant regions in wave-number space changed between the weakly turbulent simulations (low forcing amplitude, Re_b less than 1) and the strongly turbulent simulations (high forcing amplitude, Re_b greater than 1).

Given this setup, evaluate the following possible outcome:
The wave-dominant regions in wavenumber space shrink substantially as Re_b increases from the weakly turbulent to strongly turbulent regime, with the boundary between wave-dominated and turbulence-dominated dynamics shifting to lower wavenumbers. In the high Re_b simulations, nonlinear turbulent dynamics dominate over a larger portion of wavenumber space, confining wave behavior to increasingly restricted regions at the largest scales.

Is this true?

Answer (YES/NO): YES